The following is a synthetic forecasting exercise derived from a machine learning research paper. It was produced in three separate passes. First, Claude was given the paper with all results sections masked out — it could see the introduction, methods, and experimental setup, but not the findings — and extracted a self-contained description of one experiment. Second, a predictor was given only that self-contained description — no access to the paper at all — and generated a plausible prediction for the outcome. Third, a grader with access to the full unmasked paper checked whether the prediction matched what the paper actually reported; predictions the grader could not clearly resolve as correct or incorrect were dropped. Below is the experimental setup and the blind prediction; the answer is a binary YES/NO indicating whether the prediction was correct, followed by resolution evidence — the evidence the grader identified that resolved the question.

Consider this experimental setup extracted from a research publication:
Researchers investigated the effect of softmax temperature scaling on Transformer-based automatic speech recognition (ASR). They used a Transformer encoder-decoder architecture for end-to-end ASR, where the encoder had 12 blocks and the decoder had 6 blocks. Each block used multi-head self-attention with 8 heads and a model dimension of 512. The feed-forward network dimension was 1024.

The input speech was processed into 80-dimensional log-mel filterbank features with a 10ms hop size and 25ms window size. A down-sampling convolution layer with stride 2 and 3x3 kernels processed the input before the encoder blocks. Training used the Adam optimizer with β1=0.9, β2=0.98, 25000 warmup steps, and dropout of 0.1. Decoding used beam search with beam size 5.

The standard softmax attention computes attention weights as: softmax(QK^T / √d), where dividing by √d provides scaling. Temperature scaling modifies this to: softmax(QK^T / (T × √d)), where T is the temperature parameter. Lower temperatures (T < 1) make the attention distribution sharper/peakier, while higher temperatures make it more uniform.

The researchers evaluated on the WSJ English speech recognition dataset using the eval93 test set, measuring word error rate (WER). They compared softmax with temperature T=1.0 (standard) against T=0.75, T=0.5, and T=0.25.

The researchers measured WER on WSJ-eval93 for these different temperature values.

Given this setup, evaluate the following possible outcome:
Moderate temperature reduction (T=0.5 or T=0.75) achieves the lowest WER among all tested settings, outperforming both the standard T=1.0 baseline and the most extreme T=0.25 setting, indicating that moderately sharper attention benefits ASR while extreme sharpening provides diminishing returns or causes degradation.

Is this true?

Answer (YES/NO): YES